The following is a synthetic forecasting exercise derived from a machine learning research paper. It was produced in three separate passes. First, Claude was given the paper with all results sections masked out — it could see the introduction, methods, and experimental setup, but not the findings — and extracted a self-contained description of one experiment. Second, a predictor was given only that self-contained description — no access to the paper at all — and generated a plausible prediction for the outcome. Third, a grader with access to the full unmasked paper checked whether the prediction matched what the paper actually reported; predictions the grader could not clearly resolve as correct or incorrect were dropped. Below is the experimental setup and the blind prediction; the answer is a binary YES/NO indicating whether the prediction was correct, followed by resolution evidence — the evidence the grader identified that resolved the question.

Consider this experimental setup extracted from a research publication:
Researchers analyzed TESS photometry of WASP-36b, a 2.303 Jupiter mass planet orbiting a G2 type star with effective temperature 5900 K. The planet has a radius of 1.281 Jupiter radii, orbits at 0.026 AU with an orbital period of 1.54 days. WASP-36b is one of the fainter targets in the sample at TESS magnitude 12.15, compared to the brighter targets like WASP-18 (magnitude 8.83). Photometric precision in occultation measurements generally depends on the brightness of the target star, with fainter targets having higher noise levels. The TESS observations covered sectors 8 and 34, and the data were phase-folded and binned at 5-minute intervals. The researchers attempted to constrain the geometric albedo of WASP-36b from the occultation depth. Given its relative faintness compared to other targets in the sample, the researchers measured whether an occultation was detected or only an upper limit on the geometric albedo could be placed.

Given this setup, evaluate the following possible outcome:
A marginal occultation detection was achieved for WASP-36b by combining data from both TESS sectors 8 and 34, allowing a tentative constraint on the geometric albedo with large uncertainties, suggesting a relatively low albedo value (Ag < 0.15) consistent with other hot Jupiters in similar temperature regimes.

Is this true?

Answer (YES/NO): NO